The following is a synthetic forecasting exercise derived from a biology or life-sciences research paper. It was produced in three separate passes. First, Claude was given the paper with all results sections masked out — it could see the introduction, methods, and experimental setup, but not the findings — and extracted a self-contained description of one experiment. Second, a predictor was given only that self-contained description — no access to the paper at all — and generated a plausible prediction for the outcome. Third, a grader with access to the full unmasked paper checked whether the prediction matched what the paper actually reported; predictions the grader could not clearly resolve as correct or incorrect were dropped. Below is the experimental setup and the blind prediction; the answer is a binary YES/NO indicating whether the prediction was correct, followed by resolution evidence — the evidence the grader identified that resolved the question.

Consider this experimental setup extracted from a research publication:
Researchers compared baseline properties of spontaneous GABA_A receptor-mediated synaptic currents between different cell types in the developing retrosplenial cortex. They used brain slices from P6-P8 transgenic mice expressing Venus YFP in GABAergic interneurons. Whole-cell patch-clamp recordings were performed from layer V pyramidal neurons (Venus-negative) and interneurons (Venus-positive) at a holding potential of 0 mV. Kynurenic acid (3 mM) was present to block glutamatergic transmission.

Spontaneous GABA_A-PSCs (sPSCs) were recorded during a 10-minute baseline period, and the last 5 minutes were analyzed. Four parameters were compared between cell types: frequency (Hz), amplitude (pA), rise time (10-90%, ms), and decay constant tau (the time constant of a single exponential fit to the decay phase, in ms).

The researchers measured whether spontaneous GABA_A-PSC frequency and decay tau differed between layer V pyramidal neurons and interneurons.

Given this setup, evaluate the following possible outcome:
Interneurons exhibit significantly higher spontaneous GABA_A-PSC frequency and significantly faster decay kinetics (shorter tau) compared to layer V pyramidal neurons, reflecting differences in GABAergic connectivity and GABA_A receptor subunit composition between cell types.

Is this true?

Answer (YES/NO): NO